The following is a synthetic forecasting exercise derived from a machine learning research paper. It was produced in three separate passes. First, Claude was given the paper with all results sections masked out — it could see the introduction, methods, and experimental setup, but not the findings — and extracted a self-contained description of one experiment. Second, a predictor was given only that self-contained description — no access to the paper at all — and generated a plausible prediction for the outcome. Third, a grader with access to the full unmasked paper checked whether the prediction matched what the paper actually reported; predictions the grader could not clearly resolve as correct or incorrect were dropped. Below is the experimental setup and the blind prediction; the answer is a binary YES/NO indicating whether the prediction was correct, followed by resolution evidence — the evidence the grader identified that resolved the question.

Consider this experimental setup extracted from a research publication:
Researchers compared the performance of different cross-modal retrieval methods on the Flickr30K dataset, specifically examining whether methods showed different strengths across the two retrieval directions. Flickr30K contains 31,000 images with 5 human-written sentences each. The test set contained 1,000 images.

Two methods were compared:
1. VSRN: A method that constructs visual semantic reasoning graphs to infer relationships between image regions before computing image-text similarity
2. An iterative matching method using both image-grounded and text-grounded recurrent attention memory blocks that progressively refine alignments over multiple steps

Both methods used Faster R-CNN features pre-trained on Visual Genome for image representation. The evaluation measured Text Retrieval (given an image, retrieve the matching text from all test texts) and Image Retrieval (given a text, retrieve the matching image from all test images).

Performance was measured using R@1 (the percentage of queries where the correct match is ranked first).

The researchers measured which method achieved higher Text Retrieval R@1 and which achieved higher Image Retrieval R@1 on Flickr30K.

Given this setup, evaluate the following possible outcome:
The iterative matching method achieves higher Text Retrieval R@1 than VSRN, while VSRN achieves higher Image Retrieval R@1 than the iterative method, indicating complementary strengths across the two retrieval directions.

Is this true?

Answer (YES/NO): YES